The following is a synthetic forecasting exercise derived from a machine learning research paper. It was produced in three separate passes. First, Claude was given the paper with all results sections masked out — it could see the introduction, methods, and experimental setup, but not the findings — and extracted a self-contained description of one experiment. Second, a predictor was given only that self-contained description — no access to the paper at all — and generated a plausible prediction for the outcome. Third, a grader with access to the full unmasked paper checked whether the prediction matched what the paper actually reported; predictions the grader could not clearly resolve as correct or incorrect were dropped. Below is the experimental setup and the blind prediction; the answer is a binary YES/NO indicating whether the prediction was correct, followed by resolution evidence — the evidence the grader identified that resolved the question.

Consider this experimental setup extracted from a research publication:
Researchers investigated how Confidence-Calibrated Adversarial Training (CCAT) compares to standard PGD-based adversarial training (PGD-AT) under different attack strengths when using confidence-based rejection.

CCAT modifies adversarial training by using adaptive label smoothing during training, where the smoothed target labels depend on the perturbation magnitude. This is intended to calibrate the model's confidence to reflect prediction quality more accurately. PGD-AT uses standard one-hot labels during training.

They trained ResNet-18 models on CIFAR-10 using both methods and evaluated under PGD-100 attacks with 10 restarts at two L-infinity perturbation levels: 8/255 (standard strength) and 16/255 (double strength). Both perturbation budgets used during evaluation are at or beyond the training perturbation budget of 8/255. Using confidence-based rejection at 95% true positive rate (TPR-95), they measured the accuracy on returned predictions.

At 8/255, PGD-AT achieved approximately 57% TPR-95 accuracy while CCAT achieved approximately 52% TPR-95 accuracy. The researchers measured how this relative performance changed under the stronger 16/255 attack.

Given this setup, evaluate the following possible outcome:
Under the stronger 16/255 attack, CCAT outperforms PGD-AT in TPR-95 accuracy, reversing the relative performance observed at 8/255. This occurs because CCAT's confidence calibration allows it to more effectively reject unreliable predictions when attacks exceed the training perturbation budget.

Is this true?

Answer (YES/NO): YES